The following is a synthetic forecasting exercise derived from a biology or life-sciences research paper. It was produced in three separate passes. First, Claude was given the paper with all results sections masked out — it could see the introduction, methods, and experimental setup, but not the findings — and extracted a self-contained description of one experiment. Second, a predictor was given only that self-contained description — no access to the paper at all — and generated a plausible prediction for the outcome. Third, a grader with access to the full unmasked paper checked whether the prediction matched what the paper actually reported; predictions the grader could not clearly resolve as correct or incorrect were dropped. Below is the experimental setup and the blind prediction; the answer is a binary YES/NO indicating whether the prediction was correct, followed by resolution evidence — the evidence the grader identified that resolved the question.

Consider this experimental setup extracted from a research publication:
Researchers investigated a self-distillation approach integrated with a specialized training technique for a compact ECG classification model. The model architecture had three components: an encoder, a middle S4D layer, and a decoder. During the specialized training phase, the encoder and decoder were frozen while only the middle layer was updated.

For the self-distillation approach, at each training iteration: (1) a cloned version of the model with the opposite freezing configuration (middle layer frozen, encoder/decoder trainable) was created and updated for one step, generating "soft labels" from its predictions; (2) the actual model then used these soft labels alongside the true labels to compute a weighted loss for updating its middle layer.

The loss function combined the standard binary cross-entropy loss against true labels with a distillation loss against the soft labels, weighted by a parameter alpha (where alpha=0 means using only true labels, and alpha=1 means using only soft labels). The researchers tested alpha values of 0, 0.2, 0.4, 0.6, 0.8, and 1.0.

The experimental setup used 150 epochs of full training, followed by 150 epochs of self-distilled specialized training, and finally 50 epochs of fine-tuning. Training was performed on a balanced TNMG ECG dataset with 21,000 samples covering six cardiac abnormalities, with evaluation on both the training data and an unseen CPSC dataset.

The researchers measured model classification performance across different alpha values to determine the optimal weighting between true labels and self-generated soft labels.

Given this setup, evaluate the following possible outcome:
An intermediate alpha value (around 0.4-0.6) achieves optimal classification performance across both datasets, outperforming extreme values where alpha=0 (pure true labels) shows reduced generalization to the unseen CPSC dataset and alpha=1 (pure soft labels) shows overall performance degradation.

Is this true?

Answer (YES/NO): NO